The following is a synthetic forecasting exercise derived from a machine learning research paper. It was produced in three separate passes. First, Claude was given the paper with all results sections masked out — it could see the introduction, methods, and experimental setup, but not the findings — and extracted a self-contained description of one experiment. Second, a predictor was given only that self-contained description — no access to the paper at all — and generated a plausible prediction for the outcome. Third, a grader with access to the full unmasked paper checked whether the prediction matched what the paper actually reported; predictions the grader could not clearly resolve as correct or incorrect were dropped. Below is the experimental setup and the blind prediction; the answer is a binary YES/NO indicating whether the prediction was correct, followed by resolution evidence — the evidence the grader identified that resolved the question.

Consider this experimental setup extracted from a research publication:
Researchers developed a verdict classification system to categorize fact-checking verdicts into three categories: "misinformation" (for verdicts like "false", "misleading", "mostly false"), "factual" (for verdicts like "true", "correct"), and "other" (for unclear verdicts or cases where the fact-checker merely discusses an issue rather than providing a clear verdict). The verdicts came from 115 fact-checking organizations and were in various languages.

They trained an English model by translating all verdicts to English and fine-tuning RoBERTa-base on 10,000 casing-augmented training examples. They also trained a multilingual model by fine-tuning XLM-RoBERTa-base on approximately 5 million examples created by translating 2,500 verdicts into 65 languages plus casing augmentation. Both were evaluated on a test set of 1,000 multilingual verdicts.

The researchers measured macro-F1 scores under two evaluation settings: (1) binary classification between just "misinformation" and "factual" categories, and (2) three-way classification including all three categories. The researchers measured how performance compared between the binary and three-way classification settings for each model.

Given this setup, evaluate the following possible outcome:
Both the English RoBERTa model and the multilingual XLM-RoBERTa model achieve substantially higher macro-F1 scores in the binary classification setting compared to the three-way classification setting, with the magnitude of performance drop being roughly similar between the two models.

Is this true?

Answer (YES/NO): NO